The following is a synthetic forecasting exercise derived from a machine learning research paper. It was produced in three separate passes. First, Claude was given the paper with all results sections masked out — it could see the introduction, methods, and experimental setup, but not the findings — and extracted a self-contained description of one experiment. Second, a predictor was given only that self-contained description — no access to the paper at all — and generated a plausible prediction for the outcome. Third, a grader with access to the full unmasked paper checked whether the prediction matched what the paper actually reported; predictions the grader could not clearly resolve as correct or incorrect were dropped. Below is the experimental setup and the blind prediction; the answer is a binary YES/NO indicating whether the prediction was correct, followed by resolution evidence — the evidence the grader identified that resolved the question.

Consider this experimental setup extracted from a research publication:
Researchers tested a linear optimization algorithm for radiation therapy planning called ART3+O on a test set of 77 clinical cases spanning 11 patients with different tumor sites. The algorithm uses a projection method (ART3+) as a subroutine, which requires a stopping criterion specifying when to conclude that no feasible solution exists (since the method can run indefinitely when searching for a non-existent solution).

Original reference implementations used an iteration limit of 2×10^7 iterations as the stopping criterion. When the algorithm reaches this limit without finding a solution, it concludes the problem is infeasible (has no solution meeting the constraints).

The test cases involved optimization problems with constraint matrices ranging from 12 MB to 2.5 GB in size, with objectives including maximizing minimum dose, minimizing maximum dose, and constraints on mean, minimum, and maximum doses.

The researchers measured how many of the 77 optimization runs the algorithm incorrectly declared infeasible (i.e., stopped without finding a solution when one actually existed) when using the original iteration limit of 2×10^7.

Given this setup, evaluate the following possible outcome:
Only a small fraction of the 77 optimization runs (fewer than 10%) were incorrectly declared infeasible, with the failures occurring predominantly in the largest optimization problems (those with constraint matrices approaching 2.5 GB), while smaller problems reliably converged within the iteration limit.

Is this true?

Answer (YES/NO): NO